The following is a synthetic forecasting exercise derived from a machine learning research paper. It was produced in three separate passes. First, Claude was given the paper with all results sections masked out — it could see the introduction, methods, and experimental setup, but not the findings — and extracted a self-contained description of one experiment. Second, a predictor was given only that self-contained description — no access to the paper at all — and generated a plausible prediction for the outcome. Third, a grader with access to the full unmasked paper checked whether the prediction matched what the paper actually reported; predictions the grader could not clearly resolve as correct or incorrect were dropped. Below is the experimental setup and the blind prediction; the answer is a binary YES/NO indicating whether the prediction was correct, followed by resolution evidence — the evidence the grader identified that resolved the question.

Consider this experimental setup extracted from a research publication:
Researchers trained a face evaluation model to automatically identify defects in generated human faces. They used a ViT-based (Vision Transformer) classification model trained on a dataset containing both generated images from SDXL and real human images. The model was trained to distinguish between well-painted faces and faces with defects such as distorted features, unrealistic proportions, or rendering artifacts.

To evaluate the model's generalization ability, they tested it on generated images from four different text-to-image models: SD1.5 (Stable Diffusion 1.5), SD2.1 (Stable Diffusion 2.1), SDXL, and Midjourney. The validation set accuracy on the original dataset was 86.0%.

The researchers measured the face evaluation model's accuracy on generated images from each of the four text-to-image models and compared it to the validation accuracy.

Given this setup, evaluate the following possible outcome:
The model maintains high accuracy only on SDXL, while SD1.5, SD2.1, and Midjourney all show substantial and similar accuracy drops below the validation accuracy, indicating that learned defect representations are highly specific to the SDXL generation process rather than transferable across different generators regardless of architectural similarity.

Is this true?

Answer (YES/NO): NO